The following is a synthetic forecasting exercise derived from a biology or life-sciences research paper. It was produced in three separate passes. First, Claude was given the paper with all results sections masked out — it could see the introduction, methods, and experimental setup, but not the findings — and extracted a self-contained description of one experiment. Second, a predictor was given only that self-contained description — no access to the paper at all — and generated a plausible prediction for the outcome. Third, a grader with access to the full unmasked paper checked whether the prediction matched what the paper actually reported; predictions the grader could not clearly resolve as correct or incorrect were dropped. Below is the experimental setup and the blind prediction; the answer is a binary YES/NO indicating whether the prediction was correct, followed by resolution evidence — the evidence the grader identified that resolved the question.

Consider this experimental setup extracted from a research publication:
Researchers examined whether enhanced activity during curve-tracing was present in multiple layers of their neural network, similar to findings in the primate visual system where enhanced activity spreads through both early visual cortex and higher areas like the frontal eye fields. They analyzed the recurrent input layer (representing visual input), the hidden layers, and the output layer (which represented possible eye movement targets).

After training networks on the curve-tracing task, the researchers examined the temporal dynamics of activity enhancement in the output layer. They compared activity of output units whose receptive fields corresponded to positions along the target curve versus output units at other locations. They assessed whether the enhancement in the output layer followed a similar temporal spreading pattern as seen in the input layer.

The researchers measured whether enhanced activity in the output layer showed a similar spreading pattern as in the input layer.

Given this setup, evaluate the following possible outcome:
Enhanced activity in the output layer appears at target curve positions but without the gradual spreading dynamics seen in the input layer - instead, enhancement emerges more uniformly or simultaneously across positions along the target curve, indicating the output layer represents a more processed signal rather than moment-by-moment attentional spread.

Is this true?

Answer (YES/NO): NO